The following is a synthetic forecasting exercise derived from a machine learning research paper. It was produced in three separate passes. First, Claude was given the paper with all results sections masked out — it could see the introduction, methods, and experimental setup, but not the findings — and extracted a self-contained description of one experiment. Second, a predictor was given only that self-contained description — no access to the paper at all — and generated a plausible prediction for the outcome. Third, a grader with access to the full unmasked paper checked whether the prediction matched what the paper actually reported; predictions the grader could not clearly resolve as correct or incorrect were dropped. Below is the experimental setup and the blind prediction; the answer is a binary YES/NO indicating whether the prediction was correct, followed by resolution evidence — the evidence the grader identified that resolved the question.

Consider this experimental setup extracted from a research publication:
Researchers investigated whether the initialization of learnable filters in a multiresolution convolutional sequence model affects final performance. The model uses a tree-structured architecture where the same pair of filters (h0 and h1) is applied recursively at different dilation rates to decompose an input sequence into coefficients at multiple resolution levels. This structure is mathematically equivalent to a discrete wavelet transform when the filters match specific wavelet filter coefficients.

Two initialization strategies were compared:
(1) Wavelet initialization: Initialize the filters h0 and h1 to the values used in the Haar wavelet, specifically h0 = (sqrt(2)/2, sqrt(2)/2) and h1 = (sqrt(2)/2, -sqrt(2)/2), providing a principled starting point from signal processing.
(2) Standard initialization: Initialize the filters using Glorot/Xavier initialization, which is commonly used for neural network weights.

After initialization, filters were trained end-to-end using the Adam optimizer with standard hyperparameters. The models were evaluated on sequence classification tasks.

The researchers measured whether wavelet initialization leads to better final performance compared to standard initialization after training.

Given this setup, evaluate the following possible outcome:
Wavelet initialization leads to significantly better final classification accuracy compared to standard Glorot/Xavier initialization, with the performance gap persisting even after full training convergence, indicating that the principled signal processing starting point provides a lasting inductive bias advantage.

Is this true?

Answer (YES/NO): NO